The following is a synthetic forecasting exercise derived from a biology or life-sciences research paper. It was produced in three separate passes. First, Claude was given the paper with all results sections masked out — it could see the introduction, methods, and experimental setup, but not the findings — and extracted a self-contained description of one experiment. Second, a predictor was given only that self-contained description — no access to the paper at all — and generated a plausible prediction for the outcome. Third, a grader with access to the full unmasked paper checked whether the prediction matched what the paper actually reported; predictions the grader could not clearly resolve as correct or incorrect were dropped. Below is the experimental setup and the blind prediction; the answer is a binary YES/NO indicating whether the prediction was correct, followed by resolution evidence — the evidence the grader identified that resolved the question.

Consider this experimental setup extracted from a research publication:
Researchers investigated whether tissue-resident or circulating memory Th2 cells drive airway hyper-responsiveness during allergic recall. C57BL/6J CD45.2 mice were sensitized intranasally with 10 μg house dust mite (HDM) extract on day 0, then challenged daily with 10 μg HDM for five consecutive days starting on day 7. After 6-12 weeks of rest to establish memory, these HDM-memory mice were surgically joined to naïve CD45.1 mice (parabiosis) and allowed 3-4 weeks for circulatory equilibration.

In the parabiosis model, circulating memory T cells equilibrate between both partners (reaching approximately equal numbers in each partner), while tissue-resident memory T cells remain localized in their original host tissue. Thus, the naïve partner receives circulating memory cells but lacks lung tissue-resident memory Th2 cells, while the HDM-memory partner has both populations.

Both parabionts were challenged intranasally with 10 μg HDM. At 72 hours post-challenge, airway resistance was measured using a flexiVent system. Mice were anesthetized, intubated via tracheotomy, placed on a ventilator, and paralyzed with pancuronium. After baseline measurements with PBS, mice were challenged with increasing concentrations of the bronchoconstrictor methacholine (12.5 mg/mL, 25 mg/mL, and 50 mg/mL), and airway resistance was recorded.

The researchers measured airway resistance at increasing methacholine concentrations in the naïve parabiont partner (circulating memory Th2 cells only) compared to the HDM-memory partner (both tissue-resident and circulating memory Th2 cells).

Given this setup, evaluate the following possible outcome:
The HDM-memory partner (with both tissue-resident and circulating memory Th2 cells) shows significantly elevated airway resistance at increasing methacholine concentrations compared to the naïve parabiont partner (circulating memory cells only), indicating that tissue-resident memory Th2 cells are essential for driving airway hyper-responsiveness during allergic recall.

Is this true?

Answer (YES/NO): YES